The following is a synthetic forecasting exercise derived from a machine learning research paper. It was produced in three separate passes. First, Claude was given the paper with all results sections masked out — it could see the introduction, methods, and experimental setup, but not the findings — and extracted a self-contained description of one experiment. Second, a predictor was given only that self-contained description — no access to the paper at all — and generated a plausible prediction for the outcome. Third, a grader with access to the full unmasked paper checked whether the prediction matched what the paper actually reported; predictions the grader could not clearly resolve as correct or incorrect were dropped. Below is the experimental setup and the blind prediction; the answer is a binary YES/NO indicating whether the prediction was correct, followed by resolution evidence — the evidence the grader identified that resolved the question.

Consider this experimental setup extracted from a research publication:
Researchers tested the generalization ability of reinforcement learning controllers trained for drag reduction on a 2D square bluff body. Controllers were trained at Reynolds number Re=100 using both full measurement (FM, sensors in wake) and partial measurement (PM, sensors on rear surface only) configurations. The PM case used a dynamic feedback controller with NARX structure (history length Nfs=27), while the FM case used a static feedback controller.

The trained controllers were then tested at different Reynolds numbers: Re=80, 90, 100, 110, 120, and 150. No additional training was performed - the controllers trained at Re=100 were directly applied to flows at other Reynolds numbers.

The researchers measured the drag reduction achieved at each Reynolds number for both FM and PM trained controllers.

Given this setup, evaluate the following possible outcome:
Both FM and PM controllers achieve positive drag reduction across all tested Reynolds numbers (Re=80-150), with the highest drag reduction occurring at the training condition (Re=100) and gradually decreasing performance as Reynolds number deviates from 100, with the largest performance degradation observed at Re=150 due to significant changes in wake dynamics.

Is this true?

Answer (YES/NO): NO